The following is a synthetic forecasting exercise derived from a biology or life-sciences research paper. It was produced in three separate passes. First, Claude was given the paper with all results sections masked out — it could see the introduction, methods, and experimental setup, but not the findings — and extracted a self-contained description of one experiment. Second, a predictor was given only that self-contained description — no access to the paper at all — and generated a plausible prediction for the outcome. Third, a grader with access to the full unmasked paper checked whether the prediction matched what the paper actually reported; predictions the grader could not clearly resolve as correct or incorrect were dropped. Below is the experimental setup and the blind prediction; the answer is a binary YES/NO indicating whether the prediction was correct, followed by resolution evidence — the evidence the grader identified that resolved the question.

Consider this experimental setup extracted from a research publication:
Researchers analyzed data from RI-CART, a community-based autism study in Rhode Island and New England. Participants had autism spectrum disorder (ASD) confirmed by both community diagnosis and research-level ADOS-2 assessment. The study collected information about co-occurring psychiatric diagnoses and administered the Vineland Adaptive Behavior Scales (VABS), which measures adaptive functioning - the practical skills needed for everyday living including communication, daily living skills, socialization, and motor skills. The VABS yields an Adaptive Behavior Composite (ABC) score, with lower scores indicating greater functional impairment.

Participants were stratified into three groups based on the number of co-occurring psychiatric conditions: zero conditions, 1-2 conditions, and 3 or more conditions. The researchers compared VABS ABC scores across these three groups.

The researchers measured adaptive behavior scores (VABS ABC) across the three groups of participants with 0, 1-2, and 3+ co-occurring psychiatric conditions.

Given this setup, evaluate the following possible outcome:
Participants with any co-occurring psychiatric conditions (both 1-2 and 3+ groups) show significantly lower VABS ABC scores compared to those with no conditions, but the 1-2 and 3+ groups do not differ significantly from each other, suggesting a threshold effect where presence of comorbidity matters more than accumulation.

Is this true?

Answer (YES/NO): NO